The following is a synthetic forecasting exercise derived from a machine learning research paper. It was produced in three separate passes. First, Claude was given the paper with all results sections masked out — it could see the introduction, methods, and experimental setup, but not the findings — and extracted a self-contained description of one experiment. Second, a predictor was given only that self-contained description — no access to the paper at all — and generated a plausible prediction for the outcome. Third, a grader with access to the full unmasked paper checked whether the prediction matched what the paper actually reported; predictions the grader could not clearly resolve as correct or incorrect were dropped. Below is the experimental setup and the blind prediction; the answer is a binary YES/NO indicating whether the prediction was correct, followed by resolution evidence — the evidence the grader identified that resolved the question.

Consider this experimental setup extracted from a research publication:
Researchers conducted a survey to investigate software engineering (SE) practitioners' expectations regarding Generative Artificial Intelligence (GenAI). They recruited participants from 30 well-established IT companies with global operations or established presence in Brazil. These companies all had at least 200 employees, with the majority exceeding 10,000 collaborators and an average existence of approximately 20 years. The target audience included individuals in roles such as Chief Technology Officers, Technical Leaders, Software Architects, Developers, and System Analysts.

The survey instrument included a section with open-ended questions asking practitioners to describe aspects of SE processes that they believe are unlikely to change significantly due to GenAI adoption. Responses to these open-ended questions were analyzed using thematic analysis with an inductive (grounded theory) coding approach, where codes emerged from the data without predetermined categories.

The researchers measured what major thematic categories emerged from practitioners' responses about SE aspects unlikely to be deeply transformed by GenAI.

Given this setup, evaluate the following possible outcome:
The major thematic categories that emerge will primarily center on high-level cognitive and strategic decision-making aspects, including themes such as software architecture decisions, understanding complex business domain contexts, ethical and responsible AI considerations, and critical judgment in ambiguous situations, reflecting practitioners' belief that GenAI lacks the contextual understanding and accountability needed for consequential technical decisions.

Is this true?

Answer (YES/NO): NO